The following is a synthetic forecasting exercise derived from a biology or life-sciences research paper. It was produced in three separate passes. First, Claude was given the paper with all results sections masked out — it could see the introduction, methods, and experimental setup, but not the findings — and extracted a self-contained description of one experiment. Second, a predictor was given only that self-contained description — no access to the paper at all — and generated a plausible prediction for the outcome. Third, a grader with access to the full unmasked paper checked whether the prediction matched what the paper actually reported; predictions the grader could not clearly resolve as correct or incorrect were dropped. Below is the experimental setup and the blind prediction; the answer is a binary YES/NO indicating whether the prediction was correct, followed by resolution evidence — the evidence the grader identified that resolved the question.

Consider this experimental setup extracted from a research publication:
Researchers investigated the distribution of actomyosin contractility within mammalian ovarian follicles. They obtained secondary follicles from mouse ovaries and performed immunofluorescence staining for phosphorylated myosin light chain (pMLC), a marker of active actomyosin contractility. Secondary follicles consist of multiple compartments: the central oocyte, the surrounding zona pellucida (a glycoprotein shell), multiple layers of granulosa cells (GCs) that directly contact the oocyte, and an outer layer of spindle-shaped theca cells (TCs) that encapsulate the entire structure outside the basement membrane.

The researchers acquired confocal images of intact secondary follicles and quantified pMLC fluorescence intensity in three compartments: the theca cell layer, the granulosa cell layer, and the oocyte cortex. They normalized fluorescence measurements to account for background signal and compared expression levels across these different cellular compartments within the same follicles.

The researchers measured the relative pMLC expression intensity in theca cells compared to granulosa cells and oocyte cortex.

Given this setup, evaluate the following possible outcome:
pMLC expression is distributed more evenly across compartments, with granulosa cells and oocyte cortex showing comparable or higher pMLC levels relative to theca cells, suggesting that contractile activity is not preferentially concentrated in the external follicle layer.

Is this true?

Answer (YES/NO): NO